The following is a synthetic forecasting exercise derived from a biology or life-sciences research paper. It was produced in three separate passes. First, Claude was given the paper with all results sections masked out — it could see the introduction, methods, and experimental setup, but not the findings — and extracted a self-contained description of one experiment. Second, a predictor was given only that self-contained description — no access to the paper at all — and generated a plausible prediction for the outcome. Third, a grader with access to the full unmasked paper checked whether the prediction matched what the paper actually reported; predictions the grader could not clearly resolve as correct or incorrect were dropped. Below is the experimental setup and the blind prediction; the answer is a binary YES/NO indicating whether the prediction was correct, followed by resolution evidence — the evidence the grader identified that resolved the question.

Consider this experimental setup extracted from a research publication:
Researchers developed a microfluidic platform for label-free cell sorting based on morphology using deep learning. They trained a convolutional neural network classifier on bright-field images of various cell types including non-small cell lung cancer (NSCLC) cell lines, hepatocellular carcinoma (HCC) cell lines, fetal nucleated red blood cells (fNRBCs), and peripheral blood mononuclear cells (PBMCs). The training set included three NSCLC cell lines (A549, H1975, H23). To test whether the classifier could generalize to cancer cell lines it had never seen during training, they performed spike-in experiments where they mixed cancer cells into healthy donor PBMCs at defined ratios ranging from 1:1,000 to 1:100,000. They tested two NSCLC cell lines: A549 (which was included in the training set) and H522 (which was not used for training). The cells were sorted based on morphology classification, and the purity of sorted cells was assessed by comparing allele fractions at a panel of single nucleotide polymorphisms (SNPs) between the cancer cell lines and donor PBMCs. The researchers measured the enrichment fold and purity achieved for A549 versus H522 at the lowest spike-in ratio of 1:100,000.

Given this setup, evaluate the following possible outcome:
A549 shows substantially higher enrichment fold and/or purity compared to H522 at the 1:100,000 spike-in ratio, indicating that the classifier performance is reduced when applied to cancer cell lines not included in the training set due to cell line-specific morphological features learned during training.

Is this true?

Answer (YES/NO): NO